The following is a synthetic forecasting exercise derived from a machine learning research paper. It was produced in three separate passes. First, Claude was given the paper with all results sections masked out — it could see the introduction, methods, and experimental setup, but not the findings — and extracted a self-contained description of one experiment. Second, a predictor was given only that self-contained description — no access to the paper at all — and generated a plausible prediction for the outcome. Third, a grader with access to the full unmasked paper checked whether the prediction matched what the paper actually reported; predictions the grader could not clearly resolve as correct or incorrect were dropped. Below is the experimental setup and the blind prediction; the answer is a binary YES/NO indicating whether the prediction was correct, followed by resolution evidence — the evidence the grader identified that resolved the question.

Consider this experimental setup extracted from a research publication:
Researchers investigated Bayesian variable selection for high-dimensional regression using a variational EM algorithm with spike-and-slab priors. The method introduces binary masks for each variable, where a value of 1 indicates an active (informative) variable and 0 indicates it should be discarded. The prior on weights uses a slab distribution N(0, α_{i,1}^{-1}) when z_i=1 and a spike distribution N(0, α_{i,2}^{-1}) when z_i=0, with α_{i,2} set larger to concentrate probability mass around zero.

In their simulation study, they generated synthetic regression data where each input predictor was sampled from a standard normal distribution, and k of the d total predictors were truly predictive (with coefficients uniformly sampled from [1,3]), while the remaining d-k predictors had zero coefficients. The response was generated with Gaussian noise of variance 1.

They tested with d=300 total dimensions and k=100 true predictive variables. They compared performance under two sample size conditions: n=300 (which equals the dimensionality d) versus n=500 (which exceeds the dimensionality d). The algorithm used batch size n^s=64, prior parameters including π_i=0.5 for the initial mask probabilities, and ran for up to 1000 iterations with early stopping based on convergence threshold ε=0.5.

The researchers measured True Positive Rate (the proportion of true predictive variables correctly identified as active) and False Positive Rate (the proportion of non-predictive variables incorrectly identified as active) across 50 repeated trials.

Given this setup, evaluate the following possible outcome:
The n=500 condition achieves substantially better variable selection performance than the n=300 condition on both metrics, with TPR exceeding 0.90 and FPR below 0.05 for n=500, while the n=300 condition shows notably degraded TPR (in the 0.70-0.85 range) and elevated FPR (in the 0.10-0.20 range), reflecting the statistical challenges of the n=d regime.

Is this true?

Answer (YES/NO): NO